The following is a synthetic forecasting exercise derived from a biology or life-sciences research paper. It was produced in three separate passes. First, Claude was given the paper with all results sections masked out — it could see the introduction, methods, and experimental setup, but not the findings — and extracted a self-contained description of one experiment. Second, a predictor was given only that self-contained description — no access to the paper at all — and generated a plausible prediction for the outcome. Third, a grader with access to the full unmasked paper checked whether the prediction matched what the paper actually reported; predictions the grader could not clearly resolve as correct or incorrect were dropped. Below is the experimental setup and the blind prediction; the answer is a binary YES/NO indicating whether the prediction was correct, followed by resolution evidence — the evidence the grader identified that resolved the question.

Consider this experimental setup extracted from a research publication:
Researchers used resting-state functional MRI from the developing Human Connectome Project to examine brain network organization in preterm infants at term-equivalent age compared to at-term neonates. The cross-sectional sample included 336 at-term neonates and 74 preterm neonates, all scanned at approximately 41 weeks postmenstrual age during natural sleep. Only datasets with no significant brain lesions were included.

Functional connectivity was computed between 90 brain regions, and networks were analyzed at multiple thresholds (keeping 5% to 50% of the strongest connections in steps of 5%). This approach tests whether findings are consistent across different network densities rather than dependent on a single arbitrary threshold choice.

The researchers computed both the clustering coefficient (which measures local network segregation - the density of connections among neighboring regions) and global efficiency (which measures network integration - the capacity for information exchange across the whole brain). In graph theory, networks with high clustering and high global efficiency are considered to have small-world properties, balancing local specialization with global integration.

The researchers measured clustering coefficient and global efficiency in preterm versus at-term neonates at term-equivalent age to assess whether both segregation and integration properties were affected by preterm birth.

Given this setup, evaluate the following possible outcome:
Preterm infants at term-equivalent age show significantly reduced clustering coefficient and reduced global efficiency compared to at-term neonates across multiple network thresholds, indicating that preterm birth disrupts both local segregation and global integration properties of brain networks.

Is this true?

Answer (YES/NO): YES